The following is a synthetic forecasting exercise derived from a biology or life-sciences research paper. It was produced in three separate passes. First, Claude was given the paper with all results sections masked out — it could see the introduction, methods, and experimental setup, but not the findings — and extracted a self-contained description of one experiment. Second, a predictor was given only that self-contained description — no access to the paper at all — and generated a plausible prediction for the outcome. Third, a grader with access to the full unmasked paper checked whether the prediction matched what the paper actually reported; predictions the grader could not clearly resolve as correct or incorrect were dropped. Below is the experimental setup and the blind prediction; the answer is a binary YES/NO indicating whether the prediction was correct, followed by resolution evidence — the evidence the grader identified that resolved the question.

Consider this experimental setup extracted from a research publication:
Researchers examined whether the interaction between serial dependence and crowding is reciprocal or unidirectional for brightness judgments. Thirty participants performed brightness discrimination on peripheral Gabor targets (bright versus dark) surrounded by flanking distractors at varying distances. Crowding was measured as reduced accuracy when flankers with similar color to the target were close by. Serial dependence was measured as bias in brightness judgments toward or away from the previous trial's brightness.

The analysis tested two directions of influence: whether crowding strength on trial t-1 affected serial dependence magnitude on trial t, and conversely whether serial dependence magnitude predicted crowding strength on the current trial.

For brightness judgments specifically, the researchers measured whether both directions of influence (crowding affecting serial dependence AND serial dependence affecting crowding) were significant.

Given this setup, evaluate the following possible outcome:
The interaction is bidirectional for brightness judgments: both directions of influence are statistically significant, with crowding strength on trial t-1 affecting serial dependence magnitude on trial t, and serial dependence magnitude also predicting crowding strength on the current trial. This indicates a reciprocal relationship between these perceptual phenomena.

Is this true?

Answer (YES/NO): NO